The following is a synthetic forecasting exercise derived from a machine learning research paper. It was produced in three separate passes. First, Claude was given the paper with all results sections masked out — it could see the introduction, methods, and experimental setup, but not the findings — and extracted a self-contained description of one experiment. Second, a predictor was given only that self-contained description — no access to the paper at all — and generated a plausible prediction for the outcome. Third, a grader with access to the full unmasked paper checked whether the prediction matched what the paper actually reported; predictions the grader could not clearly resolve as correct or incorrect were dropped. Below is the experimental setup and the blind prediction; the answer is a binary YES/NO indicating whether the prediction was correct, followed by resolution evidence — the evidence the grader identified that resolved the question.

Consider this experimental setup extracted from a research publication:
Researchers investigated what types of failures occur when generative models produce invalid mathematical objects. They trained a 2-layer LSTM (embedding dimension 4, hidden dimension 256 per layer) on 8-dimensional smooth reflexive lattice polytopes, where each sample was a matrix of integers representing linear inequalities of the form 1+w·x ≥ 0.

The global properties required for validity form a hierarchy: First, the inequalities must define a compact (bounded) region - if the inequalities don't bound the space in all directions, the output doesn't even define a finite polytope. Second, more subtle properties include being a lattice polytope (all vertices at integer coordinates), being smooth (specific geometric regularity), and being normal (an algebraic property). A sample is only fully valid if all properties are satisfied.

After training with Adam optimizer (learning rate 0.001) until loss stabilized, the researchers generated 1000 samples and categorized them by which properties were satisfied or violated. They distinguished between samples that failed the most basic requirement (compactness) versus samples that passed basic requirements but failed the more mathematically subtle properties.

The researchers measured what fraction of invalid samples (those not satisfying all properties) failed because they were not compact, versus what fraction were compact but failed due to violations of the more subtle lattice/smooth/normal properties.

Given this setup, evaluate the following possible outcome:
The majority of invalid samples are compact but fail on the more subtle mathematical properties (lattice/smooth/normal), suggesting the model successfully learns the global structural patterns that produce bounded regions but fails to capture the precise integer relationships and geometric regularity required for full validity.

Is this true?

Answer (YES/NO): YES